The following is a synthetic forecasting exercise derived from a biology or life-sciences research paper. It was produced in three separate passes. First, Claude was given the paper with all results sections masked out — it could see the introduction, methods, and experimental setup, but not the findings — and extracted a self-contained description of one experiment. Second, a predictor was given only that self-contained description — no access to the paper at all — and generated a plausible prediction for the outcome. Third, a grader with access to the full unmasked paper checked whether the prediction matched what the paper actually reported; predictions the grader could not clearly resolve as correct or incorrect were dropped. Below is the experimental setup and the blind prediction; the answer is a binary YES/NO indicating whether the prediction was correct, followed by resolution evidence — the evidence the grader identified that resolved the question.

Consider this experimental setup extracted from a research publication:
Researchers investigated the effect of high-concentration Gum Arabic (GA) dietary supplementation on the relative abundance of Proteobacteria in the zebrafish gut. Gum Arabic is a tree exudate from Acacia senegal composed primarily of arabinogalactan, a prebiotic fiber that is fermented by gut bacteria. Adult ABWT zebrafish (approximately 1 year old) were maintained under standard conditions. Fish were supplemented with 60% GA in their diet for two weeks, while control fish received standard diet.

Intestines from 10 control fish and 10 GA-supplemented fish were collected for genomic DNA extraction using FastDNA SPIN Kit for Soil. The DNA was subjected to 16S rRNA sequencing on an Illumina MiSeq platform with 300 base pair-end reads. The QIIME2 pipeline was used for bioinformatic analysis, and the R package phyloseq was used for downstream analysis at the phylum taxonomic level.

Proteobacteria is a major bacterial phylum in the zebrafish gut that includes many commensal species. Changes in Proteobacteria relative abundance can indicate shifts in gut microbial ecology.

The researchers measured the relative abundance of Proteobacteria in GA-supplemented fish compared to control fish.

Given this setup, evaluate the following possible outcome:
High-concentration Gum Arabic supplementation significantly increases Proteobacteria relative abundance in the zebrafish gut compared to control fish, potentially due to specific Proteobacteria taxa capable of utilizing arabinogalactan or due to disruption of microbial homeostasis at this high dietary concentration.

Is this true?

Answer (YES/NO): NO